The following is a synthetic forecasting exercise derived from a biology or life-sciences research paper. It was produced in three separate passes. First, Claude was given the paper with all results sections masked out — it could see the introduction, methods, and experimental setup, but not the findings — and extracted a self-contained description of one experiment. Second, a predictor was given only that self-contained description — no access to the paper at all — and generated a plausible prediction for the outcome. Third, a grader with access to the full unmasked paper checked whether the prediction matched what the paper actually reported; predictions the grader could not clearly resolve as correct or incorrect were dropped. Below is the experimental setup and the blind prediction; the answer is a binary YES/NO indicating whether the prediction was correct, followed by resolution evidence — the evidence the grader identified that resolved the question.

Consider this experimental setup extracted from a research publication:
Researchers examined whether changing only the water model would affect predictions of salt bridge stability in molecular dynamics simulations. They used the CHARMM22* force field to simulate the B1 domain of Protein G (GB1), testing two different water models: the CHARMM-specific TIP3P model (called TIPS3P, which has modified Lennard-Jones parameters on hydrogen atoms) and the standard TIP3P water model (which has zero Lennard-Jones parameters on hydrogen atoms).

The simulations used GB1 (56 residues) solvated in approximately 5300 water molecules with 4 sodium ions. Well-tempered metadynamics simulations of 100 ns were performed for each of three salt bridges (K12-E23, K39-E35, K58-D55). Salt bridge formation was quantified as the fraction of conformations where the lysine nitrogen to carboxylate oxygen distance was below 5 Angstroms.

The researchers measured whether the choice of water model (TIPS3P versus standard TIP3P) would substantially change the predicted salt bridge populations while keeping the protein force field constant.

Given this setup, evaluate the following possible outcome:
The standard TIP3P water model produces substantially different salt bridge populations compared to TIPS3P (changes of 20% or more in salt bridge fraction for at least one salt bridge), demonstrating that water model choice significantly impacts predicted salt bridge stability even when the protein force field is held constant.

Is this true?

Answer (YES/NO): NO